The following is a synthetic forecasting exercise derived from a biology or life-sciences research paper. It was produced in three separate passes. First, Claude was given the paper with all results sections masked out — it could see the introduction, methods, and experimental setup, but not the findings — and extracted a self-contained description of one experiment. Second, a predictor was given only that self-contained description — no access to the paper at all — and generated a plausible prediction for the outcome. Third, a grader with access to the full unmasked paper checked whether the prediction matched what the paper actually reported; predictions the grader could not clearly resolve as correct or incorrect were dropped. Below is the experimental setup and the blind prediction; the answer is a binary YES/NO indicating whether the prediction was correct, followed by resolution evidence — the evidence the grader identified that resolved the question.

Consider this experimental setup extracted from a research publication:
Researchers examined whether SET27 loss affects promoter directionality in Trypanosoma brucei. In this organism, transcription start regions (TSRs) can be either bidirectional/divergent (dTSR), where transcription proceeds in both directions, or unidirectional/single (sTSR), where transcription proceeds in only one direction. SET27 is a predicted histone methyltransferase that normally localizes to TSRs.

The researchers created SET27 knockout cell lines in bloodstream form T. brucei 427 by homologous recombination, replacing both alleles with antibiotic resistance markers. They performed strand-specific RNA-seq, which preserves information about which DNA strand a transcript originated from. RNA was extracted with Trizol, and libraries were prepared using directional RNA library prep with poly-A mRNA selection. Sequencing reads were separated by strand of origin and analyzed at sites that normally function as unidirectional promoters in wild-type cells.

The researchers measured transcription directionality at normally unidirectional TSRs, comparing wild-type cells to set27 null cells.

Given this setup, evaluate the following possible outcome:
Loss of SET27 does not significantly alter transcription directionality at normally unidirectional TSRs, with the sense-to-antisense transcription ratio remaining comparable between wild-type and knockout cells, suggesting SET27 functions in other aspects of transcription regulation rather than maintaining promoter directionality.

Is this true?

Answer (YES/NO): NO